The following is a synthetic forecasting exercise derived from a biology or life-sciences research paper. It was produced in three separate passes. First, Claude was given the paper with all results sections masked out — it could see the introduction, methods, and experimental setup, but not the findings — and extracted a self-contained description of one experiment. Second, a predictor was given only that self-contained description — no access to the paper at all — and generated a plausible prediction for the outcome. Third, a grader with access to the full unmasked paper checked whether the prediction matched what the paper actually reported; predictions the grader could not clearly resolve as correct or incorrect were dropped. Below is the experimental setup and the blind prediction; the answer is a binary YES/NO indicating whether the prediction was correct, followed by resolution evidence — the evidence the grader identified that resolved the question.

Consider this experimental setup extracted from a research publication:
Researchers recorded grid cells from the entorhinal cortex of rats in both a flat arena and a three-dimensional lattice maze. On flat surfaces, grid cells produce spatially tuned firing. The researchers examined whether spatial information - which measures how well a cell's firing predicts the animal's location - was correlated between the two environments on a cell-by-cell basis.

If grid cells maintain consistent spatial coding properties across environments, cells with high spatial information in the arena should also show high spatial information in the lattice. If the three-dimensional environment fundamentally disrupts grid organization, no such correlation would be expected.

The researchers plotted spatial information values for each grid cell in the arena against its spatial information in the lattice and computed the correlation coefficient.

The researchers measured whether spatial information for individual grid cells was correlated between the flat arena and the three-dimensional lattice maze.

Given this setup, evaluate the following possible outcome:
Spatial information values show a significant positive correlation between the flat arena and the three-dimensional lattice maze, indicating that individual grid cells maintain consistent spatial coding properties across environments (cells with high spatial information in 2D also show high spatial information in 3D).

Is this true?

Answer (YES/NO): YES